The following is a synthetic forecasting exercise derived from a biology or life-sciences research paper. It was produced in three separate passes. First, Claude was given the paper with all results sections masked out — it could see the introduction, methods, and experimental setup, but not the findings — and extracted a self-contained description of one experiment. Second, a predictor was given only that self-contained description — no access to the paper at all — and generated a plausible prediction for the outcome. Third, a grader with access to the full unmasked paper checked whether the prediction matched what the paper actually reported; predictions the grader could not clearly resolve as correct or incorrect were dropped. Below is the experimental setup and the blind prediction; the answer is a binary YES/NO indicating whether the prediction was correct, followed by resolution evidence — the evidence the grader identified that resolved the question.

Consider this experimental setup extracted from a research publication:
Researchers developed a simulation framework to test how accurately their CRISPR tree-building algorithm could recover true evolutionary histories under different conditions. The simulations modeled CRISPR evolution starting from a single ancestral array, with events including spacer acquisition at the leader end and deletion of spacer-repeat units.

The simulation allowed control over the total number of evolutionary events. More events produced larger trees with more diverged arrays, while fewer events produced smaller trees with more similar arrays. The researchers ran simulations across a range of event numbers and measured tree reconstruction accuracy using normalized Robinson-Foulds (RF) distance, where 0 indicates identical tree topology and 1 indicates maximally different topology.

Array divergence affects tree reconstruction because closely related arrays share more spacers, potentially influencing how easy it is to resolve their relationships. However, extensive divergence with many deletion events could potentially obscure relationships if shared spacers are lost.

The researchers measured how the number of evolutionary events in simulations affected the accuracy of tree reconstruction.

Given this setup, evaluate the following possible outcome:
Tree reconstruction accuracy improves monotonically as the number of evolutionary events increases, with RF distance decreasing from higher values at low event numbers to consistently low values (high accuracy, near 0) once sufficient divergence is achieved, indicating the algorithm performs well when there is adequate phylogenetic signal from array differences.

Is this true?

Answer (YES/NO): NO